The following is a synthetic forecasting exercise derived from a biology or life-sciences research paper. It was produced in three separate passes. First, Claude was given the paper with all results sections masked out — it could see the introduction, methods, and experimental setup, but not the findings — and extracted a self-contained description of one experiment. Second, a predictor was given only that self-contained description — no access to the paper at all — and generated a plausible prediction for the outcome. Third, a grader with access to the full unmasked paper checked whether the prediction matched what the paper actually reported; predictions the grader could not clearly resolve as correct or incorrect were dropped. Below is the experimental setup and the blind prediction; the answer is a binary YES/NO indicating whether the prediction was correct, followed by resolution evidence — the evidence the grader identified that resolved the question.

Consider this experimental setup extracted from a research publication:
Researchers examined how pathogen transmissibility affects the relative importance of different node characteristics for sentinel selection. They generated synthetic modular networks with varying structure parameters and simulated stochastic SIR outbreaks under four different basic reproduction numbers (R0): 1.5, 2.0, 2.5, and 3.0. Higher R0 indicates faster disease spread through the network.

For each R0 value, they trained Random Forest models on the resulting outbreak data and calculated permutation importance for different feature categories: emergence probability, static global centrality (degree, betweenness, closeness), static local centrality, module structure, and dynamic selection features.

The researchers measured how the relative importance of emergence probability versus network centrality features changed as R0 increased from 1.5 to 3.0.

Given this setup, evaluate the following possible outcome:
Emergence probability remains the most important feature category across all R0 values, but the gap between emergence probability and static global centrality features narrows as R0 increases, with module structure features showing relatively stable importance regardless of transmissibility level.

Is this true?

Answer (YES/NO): NO